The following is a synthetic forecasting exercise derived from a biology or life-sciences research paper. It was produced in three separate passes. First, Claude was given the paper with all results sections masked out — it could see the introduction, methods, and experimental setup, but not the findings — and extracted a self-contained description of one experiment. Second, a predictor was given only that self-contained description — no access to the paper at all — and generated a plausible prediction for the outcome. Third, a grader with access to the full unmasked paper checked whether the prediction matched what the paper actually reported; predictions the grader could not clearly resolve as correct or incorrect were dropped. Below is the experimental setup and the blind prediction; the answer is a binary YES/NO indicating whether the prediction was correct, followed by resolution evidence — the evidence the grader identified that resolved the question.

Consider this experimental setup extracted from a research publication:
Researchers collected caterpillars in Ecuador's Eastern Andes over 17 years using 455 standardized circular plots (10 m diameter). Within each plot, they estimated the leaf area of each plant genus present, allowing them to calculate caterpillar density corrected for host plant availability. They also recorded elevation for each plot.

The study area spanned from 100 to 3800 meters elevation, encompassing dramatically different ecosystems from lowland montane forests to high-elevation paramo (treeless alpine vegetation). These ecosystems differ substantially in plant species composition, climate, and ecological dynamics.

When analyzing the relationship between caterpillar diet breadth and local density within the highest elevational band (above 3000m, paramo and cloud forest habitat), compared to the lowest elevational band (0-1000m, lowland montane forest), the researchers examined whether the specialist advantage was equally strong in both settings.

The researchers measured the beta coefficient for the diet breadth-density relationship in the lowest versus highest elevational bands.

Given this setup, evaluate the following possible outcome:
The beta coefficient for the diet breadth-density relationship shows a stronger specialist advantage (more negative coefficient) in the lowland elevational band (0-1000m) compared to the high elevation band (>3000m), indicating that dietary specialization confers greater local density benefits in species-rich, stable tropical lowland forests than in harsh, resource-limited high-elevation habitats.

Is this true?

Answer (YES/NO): YES